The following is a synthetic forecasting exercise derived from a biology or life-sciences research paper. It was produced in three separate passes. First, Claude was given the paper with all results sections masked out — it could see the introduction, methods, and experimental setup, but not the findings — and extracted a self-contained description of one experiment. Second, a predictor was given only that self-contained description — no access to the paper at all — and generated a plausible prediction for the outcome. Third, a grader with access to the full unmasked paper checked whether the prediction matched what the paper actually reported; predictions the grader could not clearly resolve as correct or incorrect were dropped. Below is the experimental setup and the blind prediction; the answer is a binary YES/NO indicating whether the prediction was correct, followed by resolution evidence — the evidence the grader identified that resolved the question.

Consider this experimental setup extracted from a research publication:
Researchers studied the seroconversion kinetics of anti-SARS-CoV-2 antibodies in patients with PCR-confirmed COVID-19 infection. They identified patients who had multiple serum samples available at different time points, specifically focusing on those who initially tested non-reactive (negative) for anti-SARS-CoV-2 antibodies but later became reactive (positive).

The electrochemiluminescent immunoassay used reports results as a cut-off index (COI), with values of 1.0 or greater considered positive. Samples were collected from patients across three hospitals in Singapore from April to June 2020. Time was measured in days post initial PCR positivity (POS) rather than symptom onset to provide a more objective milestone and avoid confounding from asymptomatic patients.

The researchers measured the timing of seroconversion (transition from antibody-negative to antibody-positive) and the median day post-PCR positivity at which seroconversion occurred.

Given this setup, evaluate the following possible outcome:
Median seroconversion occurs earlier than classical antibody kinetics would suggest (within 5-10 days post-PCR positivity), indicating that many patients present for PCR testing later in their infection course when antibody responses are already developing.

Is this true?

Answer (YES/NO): YES